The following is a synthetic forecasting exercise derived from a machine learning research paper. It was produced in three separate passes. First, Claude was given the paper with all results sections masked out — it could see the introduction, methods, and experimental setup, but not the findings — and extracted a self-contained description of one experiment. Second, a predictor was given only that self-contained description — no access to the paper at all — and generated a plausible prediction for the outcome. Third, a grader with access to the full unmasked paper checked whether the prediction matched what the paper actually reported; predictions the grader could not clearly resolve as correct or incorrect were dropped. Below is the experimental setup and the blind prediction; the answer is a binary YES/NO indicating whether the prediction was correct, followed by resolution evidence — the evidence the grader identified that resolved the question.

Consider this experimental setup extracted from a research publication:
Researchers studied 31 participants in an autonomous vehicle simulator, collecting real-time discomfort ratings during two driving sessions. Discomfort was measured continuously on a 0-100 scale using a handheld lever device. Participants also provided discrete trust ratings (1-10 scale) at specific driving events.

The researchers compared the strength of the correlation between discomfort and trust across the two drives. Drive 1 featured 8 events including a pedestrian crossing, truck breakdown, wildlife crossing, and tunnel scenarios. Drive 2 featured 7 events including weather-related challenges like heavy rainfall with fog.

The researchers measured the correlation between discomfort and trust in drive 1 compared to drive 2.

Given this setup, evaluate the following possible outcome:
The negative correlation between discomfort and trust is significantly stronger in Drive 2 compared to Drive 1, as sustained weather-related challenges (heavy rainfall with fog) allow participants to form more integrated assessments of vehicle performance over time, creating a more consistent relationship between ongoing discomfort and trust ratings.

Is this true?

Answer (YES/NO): YES